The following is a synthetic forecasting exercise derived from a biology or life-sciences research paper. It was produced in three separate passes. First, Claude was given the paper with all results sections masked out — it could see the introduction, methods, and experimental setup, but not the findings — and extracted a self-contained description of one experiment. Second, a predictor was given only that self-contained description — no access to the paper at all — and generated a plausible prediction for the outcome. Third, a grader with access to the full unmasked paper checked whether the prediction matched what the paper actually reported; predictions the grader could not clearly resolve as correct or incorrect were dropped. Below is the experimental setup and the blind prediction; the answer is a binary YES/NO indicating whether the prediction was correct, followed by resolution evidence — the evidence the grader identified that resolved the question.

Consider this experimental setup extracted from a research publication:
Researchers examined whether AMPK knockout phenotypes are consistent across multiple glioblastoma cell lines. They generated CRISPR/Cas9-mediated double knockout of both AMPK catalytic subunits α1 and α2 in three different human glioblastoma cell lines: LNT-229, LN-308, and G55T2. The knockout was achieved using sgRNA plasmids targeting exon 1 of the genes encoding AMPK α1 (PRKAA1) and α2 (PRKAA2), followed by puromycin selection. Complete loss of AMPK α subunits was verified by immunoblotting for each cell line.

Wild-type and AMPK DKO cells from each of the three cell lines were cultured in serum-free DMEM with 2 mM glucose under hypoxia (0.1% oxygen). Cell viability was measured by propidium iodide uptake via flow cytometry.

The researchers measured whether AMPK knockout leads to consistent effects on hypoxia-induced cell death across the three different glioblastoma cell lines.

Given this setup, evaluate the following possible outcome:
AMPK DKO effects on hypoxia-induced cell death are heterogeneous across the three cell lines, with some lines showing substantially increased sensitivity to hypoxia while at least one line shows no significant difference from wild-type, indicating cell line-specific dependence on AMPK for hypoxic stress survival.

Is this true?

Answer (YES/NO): NO